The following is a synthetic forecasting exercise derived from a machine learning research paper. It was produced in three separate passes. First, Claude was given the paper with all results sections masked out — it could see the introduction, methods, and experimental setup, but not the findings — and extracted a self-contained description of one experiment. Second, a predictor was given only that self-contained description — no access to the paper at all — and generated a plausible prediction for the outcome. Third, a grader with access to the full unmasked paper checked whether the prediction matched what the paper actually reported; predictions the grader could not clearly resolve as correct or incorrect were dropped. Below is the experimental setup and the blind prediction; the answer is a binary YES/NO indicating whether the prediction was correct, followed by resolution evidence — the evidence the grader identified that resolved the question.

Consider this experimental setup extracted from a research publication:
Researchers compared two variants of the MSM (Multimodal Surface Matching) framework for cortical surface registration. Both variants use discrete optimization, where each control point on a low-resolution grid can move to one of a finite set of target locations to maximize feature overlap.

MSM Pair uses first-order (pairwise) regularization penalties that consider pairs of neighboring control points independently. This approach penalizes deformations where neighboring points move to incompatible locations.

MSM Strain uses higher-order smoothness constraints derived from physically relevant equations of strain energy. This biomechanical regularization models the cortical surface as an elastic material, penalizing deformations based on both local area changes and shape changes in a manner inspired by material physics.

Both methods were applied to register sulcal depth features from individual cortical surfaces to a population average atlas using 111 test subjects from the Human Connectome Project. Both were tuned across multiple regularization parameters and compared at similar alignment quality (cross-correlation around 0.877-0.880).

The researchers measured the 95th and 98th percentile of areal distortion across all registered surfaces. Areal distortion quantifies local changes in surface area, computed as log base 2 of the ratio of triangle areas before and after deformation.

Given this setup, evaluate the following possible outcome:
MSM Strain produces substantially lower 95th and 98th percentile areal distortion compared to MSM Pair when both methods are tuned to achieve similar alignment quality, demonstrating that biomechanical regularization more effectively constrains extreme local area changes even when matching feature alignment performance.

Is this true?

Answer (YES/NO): YES